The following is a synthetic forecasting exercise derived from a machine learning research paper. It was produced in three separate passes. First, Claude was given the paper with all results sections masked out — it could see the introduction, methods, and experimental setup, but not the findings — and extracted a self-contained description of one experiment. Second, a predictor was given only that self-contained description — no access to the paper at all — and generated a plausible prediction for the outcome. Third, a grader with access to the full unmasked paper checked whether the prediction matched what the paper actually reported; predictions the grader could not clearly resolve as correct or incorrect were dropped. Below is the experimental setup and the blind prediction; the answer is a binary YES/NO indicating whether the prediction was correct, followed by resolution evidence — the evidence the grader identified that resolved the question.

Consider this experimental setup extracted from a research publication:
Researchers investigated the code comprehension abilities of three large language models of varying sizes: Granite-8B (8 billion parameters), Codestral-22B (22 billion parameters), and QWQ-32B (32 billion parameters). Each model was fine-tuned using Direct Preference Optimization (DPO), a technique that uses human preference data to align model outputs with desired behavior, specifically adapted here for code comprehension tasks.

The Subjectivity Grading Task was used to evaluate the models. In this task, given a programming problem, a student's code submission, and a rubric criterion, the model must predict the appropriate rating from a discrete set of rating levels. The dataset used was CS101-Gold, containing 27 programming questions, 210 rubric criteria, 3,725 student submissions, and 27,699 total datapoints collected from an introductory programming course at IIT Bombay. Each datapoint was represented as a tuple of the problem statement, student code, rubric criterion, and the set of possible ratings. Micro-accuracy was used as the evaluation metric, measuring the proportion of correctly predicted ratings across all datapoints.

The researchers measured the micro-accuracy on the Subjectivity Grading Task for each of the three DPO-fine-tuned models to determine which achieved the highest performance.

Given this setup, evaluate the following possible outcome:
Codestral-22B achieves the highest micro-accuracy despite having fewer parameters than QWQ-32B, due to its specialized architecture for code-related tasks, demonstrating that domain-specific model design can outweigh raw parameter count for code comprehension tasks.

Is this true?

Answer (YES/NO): YES